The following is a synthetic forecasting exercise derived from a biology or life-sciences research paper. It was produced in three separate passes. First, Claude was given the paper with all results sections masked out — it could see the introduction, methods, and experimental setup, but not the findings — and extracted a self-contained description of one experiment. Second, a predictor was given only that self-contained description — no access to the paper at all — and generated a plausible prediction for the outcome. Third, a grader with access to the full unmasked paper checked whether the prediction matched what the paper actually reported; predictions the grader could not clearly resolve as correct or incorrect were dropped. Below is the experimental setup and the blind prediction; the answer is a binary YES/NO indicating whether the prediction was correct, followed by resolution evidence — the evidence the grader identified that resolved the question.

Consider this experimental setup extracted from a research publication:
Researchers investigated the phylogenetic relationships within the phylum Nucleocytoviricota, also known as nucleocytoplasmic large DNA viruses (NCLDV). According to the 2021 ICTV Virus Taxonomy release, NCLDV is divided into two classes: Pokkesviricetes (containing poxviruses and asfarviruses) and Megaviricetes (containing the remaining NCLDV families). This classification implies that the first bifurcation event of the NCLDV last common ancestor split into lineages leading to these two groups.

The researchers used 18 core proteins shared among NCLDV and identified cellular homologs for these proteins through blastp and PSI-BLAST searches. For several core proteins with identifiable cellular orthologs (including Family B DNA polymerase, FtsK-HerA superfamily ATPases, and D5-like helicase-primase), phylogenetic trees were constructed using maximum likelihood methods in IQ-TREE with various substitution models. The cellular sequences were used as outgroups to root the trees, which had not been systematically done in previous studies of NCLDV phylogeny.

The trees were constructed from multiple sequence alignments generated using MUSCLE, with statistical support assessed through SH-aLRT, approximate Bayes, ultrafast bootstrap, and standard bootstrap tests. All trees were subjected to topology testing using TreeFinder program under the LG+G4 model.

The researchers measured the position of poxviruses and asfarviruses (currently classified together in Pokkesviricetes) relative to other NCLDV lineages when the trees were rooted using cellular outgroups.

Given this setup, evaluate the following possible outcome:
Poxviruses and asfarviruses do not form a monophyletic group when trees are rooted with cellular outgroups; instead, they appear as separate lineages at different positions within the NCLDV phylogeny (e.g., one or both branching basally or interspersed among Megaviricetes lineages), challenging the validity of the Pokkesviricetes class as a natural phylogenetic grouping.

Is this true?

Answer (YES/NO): NO